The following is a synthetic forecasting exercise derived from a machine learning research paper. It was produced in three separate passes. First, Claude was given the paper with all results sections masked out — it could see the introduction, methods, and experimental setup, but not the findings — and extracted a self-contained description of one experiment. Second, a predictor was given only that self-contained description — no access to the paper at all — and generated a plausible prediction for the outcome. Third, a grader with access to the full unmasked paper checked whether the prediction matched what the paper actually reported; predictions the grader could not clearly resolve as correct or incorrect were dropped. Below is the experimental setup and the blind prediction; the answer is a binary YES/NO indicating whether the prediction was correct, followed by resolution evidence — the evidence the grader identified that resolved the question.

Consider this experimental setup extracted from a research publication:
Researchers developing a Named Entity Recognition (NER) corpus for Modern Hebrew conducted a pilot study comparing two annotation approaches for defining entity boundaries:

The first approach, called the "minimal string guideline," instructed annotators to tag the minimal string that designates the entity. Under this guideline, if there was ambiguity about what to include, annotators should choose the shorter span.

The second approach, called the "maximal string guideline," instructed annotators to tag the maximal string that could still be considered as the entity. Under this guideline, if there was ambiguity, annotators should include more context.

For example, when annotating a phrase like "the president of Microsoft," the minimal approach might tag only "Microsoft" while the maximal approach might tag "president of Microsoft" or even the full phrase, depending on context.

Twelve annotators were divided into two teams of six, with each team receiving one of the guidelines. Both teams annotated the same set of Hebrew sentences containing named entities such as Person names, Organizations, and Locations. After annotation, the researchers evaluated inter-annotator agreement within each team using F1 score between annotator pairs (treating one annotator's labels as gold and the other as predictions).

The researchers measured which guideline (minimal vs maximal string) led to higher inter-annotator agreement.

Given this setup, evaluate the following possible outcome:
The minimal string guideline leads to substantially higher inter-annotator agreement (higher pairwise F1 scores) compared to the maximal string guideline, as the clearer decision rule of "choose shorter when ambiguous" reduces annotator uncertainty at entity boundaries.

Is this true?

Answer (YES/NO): YES